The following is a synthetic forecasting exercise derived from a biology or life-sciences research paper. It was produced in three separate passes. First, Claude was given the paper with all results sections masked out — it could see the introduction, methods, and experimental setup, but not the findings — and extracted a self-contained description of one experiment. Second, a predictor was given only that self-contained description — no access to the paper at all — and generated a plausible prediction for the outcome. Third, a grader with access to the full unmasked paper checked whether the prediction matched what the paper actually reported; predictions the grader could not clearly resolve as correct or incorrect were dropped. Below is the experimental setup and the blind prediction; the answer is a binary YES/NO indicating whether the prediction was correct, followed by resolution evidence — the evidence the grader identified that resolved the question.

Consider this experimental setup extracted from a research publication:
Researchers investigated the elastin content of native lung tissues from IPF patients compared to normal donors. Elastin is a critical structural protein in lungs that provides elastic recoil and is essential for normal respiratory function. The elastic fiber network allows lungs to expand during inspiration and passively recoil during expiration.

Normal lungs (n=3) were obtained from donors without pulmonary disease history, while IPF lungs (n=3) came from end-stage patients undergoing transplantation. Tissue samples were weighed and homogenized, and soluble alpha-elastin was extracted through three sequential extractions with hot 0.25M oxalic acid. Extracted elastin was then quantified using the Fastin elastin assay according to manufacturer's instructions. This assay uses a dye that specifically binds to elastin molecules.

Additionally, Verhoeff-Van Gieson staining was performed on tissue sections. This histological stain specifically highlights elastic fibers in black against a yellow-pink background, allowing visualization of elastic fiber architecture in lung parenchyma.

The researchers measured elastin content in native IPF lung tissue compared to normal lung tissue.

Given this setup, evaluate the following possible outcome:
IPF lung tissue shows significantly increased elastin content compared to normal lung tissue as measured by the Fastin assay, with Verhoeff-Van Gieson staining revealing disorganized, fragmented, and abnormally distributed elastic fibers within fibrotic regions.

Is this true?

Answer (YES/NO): NO